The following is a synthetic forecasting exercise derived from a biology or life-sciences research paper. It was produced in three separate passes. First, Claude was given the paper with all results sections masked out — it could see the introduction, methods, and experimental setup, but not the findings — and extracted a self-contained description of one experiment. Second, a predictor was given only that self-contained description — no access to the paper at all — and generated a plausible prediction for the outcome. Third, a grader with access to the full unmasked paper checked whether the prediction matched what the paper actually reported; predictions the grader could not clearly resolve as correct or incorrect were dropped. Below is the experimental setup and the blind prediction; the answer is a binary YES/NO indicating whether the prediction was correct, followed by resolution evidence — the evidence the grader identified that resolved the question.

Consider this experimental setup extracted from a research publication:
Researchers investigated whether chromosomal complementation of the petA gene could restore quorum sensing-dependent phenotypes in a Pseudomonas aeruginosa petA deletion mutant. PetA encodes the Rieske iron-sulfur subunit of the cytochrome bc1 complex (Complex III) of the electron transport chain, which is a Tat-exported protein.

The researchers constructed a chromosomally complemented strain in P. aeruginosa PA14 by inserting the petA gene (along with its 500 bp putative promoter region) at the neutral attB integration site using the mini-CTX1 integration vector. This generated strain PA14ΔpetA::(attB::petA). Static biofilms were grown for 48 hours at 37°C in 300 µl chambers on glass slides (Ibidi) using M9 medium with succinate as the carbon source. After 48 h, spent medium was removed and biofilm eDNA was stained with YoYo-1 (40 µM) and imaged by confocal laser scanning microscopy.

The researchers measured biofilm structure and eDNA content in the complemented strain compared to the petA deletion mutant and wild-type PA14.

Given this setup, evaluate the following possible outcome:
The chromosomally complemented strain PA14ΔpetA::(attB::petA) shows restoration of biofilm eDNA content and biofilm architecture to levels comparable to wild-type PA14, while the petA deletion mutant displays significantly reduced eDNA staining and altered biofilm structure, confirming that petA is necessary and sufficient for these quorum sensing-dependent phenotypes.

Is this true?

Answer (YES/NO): YES